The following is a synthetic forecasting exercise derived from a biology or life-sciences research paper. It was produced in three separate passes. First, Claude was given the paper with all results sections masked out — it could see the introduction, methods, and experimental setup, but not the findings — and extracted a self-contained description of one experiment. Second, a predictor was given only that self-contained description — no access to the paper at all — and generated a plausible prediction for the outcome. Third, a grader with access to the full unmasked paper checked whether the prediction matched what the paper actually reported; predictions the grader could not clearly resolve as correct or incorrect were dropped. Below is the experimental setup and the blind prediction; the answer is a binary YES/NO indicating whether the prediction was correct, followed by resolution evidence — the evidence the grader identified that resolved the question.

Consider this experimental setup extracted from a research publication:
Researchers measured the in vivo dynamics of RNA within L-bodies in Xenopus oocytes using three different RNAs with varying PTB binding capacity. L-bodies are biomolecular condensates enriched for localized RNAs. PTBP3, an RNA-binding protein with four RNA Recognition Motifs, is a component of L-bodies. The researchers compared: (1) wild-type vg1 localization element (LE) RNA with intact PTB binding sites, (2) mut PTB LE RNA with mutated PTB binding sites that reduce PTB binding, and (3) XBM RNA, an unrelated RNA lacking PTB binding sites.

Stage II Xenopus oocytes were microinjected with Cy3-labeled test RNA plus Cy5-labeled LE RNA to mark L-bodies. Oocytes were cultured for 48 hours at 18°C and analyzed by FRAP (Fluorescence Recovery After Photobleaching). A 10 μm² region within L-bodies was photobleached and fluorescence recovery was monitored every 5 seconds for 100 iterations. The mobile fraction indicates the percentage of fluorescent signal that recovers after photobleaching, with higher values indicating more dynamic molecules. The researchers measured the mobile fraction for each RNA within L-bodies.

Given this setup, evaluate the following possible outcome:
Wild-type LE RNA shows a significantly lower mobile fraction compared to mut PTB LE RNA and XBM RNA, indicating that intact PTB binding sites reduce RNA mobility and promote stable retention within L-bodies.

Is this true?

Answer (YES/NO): YES